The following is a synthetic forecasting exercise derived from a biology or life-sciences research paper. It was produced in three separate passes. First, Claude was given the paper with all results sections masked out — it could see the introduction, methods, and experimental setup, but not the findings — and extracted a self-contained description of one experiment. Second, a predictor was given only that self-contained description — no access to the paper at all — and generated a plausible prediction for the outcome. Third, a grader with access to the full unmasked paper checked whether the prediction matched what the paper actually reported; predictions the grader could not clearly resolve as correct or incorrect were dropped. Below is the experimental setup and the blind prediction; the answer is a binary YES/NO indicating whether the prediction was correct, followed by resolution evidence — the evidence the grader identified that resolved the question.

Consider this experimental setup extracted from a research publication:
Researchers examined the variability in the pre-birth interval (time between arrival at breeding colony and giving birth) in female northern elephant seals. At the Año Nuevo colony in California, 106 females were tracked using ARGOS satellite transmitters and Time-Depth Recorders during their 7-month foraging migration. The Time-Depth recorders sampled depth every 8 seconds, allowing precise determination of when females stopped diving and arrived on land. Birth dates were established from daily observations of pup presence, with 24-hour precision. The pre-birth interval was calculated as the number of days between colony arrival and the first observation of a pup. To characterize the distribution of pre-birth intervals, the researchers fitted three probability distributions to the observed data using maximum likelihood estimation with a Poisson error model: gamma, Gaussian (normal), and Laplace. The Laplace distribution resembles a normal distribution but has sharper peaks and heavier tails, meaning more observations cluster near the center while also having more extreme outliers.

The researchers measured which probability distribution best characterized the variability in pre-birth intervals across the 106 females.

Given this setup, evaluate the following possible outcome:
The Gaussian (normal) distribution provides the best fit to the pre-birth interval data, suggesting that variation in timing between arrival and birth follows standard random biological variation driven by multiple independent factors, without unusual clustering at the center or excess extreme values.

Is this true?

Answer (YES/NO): NO